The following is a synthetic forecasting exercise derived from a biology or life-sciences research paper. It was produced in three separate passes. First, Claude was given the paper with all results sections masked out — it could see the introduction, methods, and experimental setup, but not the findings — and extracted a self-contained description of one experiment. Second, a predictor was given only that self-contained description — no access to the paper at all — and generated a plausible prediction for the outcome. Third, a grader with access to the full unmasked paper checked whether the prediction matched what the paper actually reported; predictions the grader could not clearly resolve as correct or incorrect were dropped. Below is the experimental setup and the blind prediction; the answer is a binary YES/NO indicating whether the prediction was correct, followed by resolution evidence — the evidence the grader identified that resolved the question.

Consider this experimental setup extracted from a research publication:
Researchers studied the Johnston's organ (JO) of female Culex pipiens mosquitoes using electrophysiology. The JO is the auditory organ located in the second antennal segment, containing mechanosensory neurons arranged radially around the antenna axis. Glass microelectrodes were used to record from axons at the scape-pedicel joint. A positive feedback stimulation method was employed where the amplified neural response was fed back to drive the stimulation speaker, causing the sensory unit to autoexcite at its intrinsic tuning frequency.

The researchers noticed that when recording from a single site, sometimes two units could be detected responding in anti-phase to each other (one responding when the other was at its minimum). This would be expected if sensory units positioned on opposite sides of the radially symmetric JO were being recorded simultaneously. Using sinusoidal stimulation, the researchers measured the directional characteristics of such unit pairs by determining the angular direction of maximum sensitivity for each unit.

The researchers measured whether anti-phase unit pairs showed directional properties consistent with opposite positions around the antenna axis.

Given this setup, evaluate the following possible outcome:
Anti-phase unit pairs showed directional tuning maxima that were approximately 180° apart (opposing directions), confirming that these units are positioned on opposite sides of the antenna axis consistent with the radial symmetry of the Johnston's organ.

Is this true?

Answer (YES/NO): YES